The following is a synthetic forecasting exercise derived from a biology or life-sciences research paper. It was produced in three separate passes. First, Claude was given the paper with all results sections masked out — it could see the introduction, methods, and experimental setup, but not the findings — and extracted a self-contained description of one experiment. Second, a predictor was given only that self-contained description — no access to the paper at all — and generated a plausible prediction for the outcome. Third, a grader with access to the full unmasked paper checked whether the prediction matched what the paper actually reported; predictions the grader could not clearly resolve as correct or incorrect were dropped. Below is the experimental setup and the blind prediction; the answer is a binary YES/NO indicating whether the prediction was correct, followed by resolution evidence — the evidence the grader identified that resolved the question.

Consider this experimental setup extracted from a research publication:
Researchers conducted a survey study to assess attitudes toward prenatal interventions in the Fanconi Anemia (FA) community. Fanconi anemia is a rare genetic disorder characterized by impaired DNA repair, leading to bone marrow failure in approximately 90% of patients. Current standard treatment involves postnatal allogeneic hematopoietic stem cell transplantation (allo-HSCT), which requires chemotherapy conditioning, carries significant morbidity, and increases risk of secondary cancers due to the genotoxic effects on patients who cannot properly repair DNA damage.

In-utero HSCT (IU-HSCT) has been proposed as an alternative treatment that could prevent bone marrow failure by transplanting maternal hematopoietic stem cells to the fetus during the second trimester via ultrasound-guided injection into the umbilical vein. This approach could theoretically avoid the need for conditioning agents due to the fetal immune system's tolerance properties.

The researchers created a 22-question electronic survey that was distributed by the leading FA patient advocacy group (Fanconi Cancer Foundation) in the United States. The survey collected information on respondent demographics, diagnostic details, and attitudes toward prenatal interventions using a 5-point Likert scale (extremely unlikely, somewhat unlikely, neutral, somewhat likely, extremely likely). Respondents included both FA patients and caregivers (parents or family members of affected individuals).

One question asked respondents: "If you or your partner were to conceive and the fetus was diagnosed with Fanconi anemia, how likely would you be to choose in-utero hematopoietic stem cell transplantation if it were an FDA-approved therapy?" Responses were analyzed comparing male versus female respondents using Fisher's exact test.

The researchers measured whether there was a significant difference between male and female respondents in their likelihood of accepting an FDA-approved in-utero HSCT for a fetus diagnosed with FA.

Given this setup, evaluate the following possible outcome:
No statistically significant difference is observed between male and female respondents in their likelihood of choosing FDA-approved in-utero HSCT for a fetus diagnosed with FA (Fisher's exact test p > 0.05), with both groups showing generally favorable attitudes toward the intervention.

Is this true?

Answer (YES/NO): NO